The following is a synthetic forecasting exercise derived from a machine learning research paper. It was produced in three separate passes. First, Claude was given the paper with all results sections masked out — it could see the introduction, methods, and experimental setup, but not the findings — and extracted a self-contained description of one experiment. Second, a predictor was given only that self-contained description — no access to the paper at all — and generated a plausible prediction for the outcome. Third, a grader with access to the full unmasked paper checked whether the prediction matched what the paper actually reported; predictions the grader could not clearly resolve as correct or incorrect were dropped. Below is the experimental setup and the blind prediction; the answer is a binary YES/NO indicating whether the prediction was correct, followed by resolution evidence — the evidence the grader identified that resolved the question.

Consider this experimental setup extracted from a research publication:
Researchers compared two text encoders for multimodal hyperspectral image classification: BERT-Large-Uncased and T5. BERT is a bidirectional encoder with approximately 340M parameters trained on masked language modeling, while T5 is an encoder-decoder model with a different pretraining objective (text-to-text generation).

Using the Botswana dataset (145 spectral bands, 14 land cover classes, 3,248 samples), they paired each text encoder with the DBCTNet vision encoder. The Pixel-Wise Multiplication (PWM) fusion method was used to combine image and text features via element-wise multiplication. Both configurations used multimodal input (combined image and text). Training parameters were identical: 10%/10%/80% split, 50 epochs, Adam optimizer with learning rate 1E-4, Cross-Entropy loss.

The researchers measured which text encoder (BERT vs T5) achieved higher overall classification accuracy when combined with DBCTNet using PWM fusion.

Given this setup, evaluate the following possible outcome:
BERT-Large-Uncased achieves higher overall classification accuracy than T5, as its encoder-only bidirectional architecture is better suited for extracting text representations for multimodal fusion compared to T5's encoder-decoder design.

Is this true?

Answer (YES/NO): NO